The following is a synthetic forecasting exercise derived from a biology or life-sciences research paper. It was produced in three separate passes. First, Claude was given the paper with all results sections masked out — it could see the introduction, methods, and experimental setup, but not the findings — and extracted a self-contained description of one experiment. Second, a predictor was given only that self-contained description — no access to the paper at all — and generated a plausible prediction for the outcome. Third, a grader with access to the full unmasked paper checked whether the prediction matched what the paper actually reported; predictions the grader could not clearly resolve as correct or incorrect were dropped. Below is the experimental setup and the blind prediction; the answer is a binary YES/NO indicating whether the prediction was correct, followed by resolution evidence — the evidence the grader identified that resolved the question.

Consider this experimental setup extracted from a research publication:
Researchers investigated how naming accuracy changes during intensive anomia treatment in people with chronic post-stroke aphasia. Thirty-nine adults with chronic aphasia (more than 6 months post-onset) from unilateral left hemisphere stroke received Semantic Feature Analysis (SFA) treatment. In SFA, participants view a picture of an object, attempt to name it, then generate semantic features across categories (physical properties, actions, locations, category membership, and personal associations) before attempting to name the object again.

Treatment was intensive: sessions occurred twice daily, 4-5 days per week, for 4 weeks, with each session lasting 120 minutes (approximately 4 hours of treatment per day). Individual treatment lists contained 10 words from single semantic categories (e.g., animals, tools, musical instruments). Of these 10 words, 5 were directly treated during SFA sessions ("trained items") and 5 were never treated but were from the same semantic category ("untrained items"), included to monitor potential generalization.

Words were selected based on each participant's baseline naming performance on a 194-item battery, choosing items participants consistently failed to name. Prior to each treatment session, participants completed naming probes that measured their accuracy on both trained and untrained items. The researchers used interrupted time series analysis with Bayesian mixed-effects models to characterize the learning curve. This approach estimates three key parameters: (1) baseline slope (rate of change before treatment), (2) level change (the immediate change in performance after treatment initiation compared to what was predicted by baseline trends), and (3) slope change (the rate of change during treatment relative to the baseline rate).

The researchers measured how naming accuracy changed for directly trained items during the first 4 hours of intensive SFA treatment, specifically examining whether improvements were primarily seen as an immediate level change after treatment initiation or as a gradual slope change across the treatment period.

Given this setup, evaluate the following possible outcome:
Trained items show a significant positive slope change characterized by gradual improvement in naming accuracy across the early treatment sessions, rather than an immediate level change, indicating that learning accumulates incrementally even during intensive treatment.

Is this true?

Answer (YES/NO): NO